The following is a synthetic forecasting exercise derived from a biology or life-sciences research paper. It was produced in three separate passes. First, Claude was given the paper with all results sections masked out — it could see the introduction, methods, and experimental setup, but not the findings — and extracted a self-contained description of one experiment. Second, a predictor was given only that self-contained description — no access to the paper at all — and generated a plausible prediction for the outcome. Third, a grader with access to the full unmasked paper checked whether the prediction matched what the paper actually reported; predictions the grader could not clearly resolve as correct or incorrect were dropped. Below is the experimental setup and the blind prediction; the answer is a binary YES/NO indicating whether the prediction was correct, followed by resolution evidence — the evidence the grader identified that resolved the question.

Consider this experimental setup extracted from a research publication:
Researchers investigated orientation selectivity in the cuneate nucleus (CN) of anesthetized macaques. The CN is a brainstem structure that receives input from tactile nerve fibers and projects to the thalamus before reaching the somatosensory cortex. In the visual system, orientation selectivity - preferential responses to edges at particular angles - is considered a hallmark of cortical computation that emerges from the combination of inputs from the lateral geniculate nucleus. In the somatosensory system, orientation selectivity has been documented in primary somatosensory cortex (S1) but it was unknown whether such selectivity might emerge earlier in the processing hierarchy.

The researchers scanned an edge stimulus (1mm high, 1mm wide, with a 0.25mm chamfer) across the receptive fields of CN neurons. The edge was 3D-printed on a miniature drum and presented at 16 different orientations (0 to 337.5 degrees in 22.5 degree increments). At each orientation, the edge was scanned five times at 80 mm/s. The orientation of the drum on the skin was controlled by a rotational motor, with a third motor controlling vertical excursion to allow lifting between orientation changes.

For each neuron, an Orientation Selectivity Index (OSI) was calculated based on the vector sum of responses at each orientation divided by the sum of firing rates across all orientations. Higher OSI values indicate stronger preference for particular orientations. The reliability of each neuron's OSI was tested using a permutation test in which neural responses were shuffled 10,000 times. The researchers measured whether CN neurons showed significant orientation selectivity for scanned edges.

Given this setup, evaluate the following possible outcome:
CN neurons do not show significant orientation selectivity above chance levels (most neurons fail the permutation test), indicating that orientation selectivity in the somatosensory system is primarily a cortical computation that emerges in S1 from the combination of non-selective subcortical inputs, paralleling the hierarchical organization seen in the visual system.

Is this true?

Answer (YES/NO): NO